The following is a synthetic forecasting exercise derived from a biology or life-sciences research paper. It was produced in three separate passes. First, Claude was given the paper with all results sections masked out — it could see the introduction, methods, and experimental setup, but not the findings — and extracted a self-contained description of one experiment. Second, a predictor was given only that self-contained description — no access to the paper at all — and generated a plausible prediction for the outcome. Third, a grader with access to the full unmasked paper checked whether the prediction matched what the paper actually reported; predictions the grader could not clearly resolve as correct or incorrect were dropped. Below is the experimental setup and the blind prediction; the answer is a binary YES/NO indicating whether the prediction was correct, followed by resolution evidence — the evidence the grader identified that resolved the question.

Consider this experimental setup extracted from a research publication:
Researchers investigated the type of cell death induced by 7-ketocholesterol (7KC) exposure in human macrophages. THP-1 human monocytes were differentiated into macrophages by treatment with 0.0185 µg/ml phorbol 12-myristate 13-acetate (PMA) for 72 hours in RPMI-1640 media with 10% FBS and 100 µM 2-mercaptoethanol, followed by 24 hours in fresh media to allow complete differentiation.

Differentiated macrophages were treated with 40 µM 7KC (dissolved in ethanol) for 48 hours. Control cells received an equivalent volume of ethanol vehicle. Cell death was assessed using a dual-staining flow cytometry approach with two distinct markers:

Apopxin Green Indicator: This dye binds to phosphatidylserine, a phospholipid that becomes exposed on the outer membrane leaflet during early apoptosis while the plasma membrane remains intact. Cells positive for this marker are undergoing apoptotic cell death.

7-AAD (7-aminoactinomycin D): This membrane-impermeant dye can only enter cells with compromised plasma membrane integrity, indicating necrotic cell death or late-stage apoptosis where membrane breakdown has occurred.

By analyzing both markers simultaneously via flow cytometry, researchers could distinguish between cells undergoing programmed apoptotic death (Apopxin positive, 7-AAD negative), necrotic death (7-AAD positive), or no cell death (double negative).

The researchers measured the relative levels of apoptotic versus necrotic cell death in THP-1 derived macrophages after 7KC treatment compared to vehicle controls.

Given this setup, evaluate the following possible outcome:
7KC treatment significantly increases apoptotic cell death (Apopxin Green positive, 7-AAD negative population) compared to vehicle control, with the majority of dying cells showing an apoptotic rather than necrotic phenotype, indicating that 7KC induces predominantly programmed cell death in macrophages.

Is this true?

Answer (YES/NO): NO